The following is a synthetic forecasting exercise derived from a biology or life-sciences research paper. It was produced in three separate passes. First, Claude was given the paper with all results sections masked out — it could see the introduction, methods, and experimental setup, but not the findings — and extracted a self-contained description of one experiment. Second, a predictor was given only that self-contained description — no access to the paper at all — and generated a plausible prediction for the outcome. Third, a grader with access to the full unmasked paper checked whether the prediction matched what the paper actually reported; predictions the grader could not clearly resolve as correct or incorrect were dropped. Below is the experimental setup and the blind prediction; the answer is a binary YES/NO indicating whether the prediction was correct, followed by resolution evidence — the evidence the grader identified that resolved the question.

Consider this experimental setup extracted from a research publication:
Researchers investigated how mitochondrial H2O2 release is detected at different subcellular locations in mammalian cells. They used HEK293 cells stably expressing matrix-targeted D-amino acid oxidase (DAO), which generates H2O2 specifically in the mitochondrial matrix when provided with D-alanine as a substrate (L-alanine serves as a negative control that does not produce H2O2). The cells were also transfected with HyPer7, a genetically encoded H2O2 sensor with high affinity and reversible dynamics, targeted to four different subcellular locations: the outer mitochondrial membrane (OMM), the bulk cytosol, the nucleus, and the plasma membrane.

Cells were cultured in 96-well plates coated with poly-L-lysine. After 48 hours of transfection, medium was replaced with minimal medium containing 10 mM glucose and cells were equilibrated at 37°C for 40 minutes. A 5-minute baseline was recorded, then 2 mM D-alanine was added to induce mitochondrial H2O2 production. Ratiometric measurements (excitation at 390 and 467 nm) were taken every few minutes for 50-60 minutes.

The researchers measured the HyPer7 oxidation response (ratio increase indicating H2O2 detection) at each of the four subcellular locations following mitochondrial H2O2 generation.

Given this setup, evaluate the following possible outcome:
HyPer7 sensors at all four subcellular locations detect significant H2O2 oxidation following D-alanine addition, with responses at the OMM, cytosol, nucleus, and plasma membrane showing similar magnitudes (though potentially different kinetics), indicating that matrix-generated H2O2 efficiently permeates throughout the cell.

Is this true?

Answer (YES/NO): NO